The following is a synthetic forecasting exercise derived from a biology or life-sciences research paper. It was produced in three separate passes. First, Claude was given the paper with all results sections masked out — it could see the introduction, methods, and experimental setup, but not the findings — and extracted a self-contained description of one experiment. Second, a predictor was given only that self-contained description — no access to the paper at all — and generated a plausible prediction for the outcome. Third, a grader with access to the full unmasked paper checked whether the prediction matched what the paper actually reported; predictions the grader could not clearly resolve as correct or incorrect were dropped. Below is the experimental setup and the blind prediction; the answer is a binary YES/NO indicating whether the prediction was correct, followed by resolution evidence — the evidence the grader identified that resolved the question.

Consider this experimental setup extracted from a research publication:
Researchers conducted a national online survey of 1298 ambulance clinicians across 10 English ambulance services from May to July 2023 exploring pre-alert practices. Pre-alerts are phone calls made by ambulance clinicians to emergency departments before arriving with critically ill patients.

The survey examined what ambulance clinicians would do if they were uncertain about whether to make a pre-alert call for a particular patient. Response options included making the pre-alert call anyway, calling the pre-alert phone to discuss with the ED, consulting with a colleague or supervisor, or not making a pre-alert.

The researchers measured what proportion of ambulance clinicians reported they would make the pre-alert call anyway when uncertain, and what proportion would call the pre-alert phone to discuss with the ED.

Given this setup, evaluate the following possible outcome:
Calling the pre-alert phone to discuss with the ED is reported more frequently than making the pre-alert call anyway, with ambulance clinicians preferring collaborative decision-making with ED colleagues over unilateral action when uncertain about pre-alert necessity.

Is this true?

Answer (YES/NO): NO